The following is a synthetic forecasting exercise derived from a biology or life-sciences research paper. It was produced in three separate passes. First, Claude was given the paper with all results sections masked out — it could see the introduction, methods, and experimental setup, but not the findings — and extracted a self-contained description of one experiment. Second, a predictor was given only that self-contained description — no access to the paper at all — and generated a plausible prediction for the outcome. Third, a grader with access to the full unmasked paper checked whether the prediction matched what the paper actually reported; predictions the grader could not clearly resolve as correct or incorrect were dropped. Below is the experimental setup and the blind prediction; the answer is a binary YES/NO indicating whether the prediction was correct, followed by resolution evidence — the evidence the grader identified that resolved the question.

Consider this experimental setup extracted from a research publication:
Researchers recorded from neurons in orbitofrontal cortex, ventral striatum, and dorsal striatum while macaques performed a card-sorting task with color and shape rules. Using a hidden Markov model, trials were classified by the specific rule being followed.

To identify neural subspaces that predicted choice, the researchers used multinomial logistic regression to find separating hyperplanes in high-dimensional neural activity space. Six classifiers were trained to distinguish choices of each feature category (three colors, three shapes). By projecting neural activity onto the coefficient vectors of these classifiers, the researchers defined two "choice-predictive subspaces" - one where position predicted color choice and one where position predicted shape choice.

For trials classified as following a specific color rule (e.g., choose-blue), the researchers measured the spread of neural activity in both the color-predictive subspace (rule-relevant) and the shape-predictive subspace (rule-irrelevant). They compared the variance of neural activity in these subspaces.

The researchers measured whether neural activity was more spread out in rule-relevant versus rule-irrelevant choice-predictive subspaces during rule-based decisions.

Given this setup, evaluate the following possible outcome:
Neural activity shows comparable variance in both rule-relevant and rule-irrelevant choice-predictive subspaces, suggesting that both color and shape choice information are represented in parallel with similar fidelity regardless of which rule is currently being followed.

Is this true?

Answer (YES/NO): NO